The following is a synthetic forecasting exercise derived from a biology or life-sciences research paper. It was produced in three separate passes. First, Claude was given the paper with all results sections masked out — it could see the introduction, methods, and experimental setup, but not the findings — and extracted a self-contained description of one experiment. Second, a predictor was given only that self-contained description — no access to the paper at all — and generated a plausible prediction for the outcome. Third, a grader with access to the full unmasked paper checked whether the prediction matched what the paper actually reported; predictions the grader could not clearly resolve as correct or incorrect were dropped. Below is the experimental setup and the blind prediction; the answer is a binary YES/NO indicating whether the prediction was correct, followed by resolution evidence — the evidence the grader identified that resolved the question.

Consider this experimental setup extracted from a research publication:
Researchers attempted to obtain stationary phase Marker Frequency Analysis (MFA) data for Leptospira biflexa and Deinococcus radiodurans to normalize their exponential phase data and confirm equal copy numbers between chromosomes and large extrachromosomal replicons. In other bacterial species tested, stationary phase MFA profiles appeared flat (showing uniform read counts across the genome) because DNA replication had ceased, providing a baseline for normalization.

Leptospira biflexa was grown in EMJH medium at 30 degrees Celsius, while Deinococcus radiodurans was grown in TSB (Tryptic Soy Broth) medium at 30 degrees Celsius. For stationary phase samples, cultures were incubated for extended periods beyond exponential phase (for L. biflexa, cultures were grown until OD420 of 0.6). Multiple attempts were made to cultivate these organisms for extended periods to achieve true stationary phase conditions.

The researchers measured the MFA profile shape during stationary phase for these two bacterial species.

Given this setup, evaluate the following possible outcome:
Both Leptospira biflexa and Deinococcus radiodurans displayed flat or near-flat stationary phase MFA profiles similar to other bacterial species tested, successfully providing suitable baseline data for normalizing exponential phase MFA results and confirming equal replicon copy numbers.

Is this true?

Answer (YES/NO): NO